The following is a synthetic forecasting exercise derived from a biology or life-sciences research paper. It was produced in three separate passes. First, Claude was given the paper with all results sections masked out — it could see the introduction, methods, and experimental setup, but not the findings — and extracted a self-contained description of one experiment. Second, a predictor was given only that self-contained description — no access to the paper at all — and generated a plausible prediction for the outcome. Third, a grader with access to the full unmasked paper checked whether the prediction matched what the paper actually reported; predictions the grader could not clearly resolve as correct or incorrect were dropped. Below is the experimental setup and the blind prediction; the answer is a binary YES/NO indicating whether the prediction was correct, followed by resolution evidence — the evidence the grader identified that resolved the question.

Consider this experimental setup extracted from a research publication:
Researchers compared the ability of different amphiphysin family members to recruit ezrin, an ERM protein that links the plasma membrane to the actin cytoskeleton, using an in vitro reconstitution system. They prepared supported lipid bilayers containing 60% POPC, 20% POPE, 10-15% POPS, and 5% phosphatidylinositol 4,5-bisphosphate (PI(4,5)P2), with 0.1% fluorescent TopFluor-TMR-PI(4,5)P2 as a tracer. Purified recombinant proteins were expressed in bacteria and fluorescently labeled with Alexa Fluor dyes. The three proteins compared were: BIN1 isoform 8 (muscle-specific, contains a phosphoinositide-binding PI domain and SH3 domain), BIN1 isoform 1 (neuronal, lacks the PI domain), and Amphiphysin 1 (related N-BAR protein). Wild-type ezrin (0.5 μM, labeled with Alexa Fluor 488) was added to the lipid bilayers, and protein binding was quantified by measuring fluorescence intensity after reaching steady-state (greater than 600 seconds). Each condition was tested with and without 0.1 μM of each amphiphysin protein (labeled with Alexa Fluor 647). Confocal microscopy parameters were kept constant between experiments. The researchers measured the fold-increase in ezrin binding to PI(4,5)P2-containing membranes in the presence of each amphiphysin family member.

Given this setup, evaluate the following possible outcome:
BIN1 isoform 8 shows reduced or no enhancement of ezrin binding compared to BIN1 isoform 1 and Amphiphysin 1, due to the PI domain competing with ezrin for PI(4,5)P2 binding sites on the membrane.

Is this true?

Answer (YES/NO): NO